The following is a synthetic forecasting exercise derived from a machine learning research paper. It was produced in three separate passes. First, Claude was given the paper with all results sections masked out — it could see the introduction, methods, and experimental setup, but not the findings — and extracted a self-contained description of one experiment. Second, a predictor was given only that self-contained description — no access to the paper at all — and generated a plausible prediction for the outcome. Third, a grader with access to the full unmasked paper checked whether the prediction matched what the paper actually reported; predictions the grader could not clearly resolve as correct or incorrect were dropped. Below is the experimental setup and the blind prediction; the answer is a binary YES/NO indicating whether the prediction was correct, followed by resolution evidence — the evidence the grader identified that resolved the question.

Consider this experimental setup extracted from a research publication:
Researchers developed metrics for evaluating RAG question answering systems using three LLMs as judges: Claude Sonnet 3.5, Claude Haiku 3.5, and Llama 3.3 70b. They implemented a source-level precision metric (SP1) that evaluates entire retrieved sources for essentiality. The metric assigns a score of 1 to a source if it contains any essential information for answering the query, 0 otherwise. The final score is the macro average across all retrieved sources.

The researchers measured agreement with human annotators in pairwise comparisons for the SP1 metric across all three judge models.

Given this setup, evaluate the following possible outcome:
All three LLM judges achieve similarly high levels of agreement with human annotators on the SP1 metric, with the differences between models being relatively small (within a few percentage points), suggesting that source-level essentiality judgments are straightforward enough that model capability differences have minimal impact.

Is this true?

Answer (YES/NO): YES